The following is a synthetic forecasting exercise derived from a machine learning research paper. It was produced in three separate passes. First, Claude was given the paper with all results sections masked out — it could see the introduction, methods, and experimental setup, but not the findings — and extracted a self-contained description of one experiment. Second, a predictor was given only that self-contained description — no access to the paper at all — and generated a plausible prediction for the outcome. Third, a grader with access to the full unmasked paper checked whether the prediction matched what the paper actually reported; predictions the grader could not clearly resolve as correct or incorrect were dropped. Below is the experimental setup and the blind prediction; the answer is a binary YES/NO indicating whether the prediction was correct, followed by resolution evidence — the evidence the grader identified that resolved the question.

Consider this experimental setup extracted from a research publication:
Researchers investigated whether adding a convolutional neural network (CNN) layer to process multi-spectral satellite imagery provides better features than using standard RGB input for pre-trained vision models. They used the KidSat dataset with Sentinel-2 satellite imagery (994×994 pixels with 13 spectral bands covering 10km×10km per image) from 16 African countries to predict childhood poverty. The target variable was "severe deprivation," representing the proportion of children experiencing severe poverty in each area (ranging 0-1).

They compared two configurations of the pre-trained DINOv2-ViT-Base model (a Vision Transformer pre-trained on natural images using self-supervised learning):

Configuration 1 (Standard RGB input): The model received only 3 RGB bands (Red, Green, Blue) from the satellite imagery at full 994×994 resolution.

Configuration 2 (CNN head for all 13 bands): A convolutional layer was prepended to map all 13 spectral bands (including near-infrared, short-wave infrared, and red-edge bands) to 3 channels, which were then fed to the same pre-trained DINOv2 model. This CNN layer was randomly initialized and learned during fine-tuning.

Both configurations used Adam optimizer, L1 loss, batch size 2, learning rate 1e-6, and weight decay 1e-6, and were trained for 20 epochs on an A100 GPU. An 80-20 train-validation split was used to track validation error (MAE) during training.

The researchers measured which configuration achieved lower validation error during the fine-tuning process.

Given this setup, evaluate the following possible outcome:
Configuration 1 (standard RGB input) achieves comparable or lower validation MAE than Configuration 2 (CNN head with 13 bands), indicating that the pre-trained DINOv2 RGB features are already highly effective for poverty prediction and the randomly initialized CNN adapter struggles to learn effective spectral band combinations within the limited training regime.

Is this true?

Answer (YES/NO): YES